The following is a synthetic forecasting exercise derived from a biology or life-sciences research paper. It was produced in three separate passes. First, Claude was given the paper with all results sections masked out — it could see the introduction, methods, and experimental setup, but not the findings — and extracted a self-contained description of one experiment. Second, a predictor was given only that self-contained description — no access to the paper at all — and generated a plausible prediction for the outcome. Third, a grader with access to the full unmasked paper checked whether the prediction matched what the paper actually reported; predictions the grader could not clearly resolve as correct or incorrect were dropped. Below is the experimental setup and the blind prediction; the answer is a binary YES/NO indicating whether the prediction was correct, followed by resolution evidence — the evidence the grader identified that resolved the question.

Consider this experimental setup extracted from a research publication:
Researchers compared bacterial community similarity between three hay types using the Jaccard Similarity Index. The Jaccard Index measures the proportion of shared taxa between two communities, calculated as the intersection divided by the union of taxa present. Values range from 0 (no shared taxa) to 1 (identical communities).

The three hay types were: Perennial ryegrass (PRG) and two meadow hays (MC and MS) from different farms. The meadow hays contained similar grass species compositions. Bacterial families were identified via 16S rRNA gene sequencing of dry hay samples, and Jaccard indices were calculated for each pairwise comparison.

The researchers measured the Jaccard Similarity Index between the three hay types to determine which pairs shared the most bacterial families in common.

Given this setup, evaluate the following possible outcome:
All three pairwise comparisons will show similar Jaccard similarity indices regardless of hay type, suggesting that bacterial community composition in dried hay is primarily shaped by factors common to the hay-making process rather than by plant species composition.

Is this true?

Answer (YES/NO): NO